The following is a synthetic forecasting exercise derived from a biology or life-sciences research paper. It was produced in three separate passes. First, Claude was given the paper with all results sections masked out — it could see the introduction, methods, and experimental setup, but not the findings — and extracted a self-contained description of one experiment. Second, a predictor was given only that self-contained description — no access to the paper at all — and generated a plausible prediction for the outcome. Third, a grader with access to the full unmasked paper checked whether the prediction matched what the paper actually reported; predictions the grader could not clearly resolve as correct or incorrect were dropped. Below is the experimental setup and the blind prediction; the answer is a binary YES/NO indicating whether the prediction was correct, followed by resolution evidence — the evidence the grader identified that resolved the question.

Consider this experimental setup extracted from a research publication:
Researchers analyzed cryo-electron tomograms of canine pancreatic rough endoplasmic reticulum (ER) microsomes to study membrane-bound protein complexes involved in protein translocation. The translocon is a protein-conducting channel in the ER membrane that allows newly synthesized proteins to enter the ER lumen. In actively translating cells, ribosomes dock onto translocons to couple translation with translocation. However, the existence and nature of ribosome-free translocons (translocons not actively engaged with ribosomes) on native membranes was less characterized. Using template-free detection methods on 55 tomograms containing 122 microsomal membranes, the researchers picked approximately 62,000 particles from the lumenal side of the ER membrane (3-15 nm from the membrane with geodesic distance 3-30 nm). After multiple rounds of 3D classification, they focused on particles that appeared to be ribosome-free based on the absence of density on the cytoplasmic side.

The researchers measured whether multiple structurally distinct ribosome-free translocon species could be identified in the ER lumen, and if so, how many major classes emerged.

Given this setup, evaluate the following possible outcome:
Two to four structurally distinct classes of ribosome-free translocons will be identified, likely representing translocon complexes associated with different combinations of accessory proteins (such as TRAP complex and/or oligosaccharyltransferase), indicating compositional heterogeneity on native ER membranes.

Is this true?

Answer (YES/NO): YES